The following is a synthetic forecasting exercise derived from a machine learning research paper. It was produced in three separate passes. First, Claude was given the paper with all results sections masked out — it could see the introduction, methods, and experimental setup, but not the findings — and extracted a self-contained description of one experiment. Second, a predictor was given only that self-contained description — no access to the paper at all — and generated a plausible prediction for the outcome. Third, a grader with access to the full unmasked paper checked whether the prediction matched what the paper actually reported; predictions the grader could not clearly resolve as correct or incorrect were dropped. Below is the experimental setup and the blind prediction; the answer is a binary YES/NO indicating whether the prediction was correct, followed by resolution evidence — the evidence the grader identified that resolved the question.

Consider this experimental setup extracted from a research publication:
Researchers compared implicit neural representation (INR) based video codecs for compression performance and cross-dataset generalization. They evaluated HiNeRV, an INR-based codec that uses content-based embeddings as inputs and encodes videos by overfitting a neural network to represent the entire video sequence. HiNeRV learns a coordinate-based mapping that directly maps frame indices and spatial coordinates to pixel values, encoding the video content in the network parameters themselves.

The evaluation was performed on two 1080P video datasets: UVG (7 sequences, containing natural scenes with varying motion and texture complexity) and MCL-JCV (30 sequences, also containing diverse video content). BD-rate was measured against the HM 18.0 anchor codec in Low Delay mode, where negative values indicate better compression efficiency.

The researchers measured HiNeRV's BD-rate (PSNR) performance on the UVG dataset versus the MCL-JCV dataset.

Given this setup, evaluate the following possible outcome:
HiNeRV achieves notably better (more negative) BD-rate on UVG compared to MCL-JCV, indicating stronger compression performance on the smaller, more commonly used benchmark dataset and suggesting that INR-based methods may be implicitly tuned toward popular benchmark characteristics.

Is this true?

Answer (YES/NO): YES